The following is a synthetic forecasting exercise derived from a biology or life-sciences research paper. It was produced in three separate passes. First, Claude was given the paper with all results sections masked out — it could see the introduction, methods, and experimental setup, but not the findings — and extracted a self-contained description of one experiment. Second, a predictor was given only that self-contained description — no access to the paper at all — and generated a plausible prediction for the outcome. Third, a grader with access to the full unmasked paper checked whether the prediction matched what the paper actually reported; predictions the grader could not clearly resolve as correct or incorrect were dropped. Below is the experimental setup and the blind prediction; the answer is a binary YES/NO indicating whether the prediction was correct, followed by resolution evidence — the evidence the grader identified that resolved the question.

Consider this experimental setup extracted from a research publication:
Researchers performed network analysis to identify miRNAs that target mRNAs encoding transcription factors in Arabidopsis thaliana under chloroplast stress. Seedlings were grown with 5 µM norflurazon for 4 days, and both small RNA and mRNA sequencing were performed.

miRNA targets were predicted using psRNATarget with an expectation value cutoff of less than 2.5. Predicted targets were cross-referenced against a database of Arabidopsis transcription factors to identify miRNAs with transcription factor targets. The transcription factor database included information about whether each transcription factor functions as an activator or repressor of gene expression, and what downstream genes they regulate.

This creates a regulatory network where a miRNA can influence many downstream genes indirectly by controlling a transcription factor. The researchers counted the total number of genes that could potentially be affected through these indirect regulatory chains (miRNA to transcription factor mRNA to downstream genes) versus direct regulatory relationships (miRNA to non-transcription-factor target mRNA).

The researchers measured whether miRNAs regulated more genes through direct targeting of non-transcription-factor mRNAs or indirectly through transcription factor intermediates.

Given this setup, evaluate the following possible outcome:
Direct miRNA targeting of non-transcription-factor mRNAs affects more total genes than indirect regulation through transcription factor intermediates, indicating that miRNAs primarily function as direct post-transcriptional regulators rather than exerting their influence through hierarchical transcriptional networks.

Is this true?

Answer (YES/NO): YES